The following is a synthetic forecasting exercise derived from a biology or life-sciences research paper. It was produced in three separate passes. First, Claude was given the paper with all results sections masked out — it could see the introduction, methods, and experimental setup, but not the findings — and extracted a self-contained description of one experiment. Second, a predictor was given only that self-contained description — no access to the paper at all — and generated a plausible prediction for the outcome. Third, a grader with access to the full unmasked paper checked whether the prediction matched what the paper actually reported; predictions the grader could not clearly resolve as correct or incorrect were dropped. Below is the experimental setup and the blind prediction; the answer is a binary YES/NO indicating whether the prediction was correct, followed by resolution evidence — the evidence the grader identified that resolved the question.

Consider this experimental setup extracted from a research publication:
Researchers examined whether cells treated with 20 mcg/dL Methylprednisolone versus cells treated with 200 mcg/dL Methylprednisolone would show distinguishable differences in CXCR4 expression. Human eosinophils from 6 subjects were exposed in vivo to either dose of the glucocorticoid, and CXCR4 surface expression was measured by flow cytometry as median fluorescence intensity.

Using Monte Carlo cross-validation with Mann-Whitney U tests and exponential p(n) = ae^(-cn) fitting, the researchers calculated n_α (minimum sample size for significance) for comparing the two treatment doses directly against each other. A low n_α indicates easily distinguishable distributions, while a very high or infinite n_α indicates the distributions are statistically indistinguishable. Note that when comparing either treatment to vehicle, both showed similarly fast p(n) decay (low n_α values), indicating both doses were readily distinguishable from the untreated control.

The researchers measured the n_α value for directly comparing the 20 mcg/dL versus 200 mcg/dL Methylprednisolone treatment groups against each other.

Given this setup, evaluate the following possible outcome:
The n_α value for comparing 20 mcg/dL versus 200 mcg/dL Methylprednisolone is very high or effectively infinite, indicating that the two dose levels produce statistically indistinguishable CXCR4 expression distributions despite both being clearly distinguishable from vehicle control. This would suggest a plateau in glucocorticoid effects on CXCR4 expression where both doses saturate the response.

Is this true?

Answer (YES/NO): YES